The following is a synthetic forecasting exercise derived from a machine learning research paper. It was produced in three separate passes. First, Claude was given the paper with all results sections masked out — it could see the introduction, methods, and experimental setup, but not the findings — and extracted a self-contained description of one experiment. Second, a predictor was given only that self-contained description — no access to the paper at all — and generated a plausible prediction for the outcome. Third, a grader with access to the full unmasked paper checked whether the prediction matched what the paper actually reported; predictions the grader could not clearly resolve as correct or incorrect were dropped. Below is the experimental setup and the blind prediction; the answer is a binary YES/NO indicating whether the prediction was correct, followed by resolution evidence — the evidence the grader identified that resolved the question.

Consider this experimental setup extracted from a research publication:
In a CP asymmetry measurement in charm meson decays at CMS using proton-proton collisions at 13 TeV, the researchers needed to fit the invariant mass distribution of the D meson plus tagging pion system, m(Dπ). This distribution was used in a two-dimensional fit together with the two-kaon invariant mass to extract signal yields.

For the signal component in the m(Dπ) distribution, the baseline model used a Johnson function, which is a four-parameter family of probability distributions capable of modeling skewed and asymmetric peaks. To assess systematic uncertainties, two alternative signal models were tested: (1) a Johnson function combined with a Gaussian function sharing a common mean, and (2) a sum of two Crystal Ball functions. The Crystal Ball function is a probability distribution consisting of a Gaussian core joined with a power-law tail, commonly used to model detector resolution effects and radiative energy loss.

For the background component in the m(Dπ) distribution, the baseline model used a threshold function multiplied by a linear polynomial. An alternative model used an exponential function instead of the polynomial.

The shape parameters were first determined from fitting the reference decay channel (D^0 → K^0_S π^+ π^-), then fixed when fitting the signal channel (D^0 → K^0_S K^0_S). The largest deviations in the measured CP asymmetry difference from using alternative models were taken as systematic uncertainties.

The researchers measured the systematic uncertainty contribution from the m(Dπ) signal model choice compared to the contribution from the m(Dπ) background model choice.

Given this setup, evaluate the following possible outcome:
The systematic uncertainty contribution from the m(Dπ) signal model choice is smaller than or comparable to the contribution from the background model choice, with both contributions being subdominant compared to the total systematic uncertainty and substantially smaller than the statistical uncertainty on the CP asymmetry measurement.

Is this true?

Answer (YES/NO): NO